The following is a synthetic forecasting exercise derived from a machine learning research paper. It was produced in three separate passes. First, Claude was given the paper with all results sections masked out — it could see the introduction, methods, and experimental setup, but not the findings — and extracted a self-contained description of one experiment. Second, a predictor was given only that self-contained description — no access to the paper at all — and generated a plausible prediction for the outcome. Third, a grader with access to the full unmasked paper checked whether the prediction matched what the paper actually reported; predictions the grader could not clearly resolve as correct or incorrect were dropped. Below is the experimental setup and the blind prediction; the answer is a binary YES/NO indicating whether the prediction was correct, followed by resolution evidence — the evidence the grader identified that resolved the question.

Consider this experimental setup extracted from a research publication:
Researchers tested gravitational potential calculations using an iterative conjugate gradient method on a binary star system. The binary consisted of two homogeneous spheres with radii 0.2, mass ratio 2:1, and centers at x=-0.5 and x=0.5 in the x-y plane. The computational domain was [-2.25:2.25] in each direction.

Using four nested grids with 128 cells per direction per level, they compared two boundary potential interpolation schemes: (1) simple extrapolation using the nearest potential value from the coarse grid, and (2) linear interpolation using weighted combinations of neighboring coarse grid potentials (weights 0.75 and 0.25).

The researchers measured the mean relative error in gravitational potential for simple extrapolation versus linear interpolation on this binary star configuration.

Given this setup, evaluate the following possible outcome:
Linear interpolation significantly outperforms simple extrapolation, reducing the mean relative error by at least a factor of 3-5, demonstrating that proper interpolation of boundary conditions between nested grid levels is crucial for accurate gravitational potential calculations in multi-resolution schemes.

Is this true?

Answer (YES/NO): NO